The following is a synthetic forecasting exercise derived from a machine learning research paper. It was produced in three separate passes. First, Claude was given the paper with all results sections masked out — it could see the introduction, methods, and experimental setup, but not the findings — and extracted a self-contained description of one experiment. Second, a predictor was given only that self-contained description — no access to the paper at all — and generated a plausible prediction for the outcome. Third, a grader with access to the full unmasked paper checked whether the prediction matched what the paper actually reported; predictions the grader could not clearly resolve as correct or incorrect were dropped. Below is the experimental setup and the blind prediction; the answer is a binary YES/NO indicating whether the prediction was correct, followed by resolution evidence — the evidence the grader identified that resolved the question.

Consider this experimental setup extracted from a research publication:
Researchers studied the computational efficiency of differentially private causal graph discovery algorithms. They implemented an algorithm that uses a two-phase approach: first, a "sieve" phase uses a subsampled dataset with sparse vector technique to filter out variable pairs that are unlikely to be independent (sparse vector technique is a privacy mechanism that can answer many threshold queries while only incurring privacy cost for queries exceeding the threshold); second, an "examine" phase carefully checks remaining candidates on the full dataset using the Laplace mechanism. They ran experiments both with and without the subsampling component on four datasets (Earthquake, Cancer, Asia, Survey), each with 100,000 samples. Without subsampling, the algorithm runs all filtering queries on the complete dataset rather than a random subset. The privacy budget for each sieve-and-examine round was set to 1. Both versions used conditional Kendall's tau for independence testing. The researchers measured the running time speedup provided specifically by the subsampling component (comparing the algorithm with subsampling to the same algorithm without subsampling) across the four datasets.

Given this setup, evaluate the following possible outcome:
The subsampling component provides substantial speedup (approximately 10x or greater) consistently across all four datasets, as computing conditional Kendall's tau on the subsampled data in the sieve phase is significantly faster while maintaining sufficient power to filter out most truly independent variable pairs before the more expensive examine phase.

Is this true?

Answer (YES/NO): NO